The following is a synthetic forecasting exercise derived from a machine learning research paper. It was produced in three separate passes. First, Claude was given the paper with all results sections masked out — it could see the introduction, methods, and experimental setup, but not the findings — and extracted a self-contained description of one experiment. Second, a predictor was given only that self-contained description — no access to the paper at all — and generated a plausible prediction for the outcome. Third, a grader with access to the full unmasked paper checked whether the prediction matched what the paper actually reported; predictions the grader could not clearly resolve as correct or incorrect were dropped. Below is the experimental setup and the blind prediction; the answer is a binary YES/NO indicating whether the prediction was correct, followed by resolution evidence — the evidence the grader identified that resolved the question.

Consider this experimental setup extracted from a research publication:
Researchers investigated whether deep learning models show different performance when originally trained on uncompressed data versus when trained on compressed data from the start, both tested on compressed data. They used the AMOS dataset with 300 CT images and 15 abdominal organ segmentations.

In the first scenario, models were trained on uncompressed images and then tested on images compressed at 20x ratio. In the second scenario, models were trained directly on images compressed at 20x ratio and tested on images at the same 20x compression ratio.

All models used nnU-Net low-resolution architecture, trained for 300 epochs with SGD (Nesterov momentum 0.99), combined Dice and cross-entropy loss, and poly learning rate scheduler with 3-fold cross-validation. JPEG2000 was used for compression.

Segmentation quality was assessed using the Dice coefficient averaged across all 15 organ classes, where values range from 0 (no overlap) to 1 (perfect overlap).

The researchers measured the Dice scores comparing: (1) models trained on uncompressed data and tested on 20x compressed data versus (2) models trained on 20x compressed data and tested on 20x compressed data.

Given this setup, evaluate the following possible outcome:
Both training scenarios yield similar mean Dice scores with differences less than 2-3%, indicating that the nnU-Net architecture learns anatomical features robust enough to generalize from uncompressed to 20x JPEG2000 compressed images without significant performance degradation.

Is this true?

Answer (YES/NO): YES